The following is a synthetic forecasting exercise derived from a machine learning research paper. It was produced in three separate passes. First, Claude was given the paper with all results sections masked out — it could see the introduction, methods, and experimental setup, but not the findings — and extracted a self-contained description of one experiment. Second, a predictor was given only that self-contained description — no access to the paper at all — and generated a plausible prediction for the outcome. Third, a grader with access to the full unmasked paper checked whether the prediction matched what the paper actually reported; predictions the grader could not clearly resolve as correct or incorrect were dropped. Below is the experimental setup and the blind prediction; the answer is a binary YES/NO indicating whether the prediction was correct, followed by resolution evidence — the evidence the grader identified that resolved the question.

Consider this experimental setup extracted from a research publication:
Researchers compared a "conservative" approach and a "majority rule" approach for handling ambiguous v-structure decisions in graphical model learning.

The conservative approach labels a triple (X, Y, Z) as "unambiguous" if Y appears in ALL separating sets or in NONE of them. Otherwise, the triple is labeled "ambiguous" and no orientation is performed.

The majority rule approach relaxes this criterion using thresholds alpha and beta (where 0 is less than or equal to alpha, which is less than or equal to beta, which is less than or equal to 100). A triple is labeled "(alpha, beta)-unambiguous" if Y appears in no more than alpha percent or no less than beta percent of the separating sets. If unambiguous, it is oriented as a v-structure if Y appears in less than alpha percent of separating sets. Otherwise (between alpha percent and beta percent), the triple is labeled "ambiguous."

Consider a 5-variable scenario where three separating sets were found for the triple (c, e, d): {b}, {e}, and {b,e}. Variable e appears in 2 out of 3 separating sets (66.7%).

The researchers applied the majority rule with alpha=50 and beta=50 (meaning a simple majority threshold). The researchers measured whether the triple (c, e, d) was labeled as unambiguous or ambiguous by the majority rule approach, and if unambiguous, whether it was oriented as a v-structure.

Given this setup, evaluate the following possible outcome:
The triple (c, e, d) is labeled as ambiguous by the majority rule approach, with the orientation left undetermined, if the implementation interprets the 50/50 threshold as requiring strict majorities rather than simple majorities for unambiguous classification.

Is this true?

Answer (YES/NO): NO